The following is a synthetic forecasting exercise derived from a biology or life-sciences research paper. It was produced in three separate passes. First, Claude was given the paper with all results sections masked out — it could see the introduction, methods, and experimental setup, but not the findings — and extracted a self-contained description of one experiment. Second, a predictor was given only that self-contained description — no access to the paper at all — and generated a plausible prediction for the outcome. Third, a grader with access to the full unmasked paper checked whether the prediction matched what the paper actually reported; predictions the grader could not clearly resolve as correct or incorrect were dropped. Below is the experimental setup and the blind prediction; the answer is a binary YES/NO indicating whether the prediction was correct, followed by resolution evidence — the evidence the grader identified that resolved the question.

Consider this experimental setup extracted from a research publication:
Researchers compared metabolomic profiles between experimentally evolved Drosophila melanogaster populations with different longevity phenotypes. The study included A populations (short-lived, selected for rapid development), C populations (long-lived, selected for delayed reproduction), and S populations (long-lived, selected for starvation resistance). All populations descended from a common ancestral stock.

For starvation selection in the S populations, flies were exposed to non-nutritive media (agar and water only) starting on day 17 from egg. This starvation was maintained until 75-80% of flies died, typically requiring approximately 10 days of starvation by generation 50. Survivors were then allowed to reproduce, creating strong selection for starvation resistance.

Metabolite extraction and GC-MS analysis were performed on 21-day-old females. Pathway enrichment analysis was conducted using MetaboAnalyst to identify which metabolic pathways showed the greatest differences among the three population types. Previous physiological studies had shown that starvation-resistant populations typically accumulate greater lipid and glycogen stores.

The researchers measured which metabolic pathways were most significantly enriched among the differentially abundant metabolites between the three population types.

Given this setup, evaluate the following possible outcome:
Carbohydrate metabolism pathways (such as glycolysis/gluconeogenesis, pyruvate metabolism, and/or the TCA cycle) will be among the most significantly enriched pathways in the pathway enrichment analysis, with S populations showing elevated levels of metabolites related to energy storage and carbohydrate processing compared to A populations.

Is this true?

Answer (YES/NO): YES